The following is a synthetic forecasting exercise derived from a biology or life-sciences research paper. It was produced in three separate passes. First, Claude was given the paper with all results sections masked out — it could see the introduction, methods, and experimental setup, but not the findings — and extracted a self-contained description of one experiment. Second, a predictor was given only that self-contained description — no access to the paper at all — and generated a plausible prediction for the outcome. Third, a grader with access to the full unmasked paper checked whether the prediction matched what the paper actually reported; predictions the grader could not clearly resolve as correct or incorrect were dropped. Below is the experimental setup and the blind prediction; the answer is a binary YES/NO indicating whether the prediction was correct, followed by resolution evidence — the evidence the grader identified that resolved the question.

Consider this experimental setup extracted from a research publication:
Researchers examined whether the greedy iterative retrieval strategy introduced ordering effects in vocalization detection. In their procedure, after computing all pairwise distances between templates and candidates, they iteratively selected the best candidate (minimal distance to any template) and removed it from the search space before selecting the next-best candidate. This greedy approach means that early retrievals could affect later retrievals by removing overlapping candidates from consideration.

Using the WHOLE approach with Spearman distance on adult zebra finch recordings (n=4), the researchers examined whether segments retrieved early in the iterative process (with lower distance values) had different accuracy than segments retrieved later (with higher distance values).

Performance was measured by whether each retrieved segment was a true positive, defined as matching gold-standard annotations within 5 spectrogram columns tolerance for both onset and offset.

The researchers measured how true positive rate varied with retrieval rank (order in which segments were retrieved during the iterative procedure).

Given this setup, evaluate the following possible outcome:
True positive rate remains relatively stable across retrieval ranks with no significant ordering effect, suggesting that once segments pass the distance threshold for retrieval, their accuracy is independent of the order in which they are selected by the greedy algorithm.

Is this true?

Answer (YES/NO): NO